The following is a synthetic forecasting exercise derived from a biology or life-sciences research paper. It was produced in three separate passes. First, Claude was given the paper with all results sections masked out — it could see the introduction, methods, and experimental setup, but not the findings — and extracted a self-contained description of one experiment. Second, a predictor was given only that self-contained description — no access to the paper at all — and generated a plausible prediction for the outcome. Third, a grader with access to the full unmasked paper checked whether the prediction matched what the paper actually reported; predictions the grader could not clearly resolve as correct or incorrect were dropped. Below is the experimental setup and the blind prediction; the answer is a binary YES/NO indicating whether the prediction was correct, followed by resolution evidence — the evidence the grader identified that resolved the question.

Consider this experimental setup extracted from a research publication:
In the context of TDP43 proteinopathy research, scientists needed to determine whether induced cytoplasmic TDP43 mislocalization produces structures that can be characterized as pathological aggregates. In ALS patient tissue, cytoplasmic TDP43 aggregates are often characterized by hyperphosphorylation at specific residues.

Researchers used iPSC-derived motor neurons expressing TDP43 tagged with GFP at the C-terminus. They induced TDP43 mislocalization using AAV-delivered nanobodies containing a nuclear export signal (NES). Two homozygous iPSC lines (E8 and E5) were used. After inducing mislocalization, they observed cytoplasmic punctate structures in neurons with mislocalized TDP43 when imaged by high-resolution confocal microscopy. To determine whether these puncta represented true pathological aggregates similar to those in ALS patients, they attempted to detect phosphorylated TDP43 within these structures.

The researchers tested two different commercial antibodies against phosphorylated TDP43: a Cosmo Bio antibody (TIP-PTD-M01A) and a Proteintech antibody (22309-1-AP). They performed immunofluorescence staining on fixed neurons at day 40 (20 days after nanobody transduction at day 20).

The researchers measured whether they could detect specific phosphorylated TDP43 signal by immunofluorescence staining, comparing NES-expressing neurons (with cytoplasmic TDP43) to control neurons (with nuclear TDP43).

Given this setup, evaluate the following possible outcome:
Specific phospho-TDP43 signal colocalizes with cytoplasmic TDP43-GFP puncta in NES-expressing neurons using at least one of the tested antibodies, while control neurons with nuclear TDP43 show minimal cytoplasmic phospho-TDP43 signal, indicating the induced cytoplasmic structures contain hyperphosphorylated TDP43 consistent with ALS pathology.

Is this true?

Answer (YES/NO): NO